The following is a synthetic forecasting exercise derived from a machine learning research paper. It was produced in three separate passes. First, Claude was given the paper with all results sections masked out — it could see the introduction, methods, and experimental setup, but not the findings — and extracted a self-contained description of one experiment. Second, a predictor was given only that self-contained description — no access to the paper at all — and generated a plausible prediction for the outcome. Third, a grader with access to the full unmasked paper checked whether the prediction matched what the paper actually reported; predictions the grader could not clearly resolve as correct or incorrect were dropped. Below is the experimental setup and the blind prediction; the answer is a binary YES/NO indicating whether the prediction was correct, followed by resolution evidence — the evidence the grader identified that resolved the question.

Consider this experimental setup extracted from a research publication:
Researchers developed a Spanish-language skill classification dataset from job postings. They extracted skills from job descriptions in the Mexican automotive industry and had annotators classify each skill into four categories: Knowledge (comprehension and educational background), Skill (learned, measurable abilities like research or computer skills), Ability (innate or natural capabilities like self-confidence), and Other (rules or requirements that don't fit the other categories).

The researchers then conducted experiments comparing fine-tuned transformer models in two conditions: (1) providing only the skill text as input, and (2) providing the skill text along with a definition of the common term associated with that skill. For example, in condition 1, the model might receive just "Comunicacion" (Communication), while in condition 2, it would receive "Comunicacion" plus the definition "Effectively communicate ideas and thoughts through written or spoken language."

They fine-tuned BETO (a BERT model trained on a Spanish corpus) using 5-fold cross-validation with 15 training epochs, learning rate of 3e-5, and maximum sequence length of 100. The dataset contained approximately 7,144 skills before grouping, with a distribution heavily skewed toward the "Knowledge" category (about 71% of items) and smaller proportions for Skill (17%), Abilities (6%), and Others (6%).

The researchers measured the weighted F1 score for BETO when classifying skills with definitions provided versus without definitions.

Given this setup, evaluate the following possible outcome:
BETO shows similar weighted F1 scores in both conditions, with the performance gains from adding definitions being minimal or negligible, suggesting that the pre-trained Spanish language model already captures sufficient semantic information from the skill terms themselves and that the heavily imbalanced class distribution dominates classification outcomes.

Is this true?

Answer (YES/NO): NO